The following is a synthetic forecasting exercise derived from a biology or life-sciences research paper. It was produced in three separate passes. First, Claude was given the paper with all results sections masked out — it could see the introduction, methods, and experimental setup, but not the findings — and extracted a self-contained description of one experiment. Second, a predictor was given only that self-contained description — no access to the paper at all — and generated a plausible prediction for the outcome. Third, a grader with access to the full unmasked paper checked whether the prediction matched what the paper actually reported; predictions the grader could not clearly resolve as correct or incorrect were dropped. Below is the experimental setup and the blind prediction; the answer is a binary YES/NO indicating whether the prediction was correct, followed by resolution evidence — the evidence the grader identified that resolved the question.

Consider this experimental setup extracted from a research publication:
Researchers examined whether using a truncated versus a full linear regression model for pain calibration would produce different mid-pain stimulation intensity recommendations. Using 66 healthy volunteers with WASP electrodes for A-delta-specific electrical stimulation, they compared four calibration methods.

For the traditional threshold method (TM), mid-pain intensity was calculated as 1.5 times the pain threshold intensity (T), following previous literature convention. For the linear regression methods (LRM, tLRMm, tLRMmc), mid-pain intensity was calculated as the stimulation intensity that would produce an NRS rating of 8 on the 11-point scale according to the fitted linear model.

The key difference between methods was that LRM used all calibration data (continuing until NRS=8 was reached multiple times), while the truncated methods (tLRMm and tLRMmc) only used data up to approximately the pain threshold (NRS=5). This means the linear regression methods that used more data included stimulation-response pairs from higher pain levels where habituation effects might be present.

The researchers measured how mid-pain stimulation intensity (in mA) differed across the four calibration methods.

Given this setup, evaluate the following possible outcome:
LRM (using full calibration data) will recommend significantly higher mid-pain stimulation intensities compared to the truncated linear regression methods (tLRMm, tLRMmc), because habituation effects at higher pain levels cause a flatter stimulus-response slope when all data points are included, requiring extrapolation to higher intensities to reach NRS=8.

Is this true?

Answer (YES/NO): YES